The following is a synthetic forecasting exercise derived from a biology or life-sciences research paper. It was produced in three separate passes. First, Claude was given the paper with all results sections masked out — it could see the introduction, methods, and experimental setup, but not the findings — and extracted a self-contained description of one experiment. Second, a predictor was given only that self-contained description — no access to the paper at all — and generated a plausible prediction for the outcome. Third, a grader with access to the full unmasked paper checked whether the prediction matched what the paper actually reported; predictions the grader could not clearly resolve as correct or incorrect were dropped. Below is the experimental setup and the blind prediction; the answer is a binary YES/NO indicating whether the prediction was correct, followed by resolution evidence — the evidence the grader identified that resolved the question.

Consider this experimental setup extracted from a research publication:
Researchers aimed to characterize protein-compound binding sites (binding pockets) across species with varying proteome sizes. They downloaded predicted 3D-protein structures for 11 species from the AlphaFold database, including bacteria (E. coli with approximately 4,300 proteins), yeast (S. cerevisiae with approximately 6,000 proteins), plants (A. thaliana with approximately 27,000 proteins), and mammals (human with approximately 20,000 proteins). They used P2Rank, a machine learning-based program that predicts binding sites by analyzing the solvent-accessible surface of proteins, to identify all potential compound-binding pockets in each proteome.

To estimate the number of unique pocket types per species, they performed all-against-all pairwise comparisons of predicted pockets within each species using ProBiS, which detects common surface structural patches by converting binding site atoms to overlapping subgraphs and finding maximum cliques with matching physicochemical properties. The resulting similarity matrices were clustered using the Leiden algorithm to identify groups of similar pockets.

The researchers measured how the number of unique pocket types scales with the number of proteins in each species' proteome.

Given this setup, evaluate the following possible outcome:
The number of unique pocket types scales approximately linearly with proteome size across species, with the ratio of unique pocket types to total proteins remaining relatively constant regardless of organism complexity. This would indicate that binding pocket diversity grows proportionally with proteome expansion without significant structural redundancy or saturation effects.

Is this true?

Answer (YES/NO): NO